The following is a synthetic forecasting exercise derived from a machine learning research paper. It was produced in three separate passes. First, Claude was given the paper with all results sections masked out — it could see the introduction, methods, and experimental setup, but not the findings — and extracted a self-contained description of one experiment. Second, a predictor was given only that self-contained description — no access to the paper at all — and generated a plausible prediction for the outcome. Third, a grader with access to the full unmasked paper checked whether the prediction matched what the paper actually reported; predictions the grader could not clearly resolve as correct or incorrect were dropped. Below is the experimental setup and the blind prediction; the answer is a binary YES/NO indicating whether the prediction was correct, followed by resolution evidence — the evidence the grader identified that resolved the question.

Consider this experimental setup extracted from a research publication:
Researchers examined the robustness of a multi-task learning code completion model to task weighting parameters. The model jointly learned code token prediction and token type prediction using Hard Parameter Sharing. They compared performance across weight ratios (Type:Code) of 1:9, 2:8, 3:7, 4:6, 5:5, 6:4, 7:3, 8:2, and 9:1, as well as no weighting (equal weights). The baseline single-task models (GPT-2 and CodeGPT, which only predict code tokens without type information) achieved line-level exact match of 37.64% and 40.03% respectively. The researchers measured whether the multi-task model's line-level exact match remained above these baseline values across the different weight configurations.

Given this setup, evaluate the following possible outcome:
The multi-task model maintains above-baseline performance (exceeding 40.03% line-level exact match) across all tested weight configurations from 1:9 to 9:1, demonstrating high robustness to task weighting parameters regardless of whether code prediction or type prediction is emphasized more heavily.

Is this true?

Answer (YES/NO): NO